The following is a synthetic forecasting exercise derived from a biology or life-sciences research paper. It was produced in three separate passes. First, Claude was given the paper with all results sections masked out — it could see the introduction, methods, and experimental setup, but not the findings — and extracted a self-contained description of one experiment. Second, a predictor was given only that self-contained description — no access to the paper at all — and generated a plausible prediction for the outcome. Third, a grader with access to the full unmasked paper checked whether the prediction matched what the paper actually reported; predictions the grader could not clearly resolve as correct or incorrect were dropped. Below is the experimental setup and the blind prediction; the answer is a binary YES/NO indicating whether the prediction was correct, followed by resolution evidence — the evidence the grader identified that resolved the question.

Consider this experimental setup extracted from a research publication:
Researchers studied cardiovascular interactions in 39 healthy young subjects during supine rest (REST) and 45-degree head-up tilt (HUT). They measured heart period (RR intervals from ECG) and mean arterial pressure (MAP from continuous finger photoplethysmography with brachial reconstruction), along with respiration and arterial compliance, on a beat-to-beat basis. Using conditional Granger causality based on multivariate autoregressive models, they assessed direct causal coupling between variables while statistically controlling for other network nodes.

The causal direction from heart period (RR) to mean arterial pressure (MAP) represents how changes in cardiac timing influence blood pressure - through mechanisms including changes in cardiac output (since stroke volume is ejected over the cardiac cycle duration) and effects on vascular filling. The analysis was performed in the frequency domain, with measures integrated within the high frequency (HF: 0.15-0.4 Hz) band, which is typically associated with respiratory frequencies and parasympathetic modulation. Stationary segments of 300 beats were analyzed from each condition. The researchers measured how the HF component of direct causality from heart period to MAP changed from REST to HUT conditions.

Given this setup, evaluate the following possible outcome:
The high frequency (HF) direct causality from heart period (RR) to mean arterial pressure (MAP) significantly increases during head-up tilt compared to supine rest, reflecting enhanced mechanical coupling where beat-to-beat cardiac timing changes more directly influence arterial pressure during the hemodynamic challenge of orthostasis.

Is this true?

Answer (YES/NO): NO